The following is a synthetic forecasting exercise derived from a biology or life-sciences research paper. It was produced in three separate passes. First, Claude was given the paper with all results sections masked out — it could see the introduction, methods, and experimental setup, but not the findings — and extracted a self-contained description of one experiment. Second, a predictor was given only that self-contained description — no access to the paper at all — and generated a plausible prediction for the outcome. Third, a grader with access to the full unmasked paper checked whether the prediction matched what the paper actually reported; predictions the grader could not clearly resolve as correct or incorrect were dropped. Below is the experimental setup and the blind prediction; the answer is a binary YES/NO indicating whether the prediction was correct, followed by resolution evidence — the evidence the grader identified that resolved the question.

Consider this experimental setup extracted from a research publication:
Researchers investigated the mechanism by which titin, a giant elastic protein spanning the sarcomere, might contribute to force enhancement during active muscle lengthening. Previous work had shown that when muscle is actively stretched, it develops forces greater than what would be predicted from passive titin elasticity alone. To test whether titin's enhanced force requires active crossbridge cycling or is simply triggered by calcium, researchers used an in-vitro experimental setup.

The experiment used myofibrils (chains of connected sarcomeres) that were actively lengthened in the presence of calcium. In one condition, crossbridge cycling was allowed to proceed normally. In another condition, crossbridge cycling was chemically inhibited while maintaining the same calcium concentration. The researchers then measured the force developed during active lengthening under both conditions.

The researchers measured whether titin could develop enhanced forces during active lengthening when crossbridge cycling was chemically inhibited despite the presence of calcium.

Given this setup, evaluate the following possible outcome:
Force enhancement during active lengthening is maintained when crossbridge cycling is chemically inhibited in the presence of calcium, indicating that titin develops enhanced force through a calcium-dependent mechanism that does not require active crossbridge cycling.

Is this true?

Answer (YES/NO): NO